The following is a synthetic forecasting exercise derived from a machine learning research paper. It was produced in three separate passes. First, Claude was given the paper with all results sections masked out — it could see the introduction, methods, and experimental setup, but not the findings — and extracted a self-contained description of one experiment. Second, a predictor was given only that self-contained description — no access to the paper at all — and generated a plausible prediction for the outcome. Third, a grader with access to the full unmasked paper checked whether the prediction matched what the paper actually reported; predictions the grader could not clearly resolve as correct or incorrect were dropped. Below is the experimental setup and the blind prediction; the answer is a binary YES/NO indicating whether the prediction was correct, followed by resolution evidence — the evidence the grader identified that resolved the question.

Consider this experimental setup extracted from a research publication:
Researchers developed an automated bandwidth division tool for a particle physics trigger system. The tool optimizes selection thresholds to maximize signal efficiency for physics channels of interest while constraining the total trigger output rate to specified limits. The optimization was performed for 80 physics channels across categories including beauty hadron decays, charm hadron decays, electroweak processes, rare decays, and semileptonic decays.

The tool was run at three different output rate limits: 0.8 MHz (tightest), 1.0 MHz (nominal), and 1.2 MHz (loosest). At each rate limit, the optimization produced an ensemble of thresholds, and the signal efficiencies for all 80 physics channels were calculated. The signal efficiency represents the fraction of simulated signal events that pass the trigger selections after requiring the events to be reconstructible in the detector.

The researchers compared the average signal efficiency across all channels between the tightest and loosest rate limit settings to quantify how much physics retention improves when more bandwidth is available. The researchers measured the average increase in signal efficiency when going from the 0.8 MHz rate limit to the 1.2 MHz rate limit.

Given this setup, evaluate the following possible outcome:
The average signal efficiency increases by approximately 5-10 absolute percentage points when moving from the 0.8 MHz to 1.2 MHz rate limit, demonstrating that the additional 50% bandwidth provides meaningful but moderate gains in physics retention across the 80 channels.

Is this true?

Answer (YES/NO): NO